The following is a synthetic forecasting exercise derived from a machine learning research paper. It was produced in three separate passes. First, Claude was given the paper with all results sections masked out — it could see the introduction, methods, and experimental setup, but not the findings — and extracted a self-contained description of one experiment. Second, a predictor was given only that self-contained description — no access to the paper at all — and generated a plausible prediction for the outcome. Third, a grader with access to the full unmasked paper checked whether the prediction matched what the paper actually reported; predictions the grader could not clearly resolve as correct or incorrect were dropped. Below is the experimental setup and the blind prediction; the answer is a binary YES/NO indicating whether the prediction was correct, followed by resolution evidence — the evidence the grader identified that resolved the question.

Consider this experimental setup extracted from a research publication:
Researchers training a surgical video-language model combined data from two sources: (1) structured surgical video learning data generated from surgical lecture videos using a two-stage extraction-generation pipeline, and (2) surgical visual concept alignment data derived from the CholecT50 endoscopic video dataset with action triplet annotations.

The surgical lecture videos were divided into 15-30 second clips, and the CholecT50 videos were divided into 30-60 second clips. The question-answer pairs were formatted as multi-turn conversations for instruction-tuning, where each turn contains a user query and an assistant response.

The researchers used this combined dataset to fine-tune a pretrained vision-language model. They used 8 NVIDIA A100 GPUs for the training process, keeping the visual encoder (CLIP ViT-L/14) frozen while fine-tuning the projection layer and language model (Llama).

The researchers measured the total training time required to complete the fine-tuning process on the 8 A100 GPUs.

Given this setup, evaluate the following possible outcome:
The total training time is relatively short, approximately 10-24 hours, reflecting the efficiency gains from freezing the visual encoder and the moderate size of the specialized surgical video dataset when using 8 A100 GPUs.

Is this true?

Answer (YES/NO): NO